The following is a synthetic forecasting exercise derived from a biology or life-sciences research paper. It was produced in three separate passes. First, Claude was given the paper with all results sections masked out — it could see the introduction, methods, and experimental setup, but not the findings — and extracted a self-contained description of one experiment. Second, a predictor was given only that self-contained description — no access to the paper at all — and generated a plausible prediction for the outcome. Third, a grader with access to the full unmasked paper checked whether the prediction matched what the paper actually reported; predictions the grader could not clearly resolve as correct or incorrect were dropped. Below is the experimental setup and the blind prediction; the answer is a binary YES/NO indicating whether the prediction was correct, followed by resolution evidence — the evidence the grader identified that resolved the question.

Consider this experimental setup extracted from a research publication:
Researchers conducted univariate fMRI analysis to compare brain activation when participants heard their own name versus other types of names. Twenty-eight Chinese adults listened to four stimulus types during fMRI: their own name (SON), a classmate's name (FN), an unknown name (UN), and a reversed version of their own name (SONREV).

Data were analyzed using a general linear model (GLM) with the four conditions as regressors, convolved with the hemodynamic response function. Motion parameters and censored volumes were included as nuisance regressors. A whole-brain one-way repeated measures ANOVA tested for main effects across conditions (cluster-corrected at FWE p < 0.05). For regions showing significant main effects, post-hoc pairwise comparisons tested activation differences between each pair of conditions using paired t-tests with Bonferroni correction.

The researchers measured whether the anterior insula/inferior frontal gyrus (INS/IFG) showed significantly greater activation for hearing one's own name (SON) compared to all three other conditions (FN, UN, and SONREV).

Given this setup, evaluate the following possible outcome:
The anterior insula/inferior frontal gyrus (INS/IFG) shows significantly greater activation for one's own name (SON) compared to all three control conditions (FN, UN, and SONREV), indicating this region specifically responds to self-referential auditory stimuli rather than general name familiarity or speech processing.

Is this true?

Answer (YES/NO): YES